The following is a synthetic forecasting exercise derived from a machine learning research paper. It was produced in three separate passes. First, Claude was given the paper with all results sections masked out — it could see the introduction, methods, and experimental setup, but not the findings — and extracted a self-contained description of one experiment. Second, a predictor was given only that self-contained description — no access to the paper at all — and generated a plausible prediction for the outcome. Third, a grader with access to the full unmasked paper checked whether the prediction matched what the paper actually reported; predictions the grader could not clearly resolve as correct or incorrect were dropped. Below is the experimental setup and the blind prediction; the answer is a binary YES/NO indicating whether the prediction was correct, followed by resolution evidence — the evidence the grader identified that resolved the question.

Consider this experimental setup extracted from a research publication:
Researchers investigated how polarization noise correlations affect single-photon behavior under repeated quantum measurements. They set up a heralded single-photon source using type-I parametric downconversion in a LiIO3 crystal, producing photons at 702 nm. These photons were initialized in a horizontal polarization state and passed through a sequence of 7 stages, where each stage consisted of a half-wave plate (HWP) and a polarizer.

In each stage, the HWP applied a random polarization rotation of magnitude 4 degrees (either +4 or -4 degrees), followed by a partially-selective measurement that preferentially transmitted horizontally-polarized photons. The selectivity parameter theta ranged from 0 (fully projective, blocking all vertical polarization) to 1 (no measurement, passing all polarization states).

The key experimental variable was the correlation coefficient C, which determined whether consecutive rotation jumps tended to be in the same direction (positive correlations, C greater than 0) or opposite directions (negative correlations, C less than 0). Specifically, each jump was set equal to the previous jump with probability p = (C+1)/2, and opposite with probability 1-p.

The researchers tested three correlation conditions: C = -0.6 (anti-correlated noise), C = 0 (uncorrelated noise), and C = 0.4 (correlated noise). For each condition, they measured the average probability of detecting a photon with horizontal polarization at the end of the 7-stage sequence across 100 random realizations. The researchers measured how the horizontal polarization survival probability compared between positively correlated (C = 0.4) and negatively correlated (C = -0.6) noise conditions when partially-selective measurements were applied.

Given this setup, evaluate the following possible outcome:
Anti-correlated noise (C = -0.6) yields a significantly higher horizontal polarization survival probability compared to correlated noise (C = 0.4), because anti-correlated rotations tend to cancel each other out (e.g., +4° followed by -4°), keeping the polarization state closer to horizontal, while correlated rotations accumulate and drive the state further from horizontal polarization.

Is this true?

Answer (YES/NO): NO